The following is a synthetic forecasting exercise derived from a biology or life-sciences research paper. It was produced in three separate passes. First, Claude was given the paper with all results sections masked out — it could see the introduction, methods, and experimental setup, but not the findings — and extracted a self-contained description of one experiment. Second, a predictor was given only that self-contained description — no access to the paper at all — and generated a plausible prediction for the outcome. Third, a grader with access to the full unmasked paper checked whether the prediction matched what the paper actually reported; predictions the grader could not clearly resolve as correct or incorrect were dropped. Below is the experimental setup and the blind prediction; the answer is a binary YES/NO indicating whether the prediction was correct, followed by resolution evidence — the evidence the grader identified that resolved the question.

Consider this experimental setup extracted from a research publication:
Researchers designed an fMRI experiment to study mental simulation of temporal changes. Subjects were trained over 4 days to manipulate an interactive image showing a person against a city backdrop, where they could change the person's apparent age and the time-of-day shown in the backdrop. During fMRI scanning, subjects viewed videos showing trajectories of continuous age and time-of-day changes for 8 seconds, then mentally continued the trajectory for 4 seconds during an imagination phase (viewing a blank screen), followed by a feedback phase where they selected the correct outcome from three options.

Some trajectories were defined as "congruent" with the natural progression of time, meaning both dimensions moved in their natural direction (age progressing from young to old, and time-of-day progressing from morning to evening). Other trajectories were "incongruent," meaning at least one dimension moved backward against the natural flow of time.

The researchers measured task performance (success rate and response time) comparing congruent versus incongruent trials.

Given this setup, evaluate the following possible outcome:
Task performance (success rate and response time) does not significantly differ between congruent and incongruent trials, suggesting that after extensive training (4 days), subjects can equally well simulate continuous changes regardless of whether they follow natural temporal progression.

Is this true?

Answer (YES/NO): NO